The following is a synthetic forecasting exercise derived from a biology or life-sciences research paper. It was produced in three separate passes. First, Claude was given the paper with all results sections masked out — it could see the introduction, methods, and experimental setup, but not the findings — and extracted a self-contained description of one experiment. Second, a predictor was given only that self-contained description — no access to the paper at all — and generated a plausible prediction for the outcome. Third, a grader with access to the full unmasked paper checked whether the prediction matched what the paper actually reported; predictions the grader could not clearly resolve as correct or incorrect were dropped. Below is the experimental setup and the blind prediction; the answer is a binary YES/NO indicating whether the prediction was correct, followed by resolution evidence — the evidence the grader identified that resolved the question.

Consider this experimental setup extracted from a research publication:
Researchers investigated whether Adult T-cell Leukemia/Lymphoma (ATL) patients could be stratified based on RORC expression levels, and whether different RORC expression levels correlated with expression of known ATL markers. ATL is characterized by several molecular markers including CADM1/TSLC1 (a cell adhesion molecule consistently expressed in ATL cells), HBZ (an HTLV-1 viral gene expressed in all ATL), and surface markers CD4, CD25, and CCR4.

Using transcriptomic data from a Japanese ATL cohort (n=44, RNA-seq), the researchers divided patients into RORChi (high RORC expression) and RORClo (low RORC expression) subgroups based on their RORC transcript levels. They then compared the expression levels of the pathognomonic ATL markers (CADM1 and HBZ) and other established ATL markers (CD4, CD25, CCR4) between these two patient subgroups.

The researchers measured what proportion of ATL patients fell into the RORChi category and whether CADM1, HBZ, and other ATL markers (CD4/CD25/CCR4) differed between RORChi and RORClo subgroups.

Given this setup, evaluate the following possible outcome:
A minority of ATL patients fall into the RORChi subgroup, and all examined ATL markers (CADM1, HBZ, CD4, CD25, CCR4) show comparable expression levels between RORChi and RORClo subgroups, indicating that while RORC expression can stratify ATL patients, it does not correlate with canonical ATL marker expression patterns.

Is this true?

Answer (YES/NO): NO